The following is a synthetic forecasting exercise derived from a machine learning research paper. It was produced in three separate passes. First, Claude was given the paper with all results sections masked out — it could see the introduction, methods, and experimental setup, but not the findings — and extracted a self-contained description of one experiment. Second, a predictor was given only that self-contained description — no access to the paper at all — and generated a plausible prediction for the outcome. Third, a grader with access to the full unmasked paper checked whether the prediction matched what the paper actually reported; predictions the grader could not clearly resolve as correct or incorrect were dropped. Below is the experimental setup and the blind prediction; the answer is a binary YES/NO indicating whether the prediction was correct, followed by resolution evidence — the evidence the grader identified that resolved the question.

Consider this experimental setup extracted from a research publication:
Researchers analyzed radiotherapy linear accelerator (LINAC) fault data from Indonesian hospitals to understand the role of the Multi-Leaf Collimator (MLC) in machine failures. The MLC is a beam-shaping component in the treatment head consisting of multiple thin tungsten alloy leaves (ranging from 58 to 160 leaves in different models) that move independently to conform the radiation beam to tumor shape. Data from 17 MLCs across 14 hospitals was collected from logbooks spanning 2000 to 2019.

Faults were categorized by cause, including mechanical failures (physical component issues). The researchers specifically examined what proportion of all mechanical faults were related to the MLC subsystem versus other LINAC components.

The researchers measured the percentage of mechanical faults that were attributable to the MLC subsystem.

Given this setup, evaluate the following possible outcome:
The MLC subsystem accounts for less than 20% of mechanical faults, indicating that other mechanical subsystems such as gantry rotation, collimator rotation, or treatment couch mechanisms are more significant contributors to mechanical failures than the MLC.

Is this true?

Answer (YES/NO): NO